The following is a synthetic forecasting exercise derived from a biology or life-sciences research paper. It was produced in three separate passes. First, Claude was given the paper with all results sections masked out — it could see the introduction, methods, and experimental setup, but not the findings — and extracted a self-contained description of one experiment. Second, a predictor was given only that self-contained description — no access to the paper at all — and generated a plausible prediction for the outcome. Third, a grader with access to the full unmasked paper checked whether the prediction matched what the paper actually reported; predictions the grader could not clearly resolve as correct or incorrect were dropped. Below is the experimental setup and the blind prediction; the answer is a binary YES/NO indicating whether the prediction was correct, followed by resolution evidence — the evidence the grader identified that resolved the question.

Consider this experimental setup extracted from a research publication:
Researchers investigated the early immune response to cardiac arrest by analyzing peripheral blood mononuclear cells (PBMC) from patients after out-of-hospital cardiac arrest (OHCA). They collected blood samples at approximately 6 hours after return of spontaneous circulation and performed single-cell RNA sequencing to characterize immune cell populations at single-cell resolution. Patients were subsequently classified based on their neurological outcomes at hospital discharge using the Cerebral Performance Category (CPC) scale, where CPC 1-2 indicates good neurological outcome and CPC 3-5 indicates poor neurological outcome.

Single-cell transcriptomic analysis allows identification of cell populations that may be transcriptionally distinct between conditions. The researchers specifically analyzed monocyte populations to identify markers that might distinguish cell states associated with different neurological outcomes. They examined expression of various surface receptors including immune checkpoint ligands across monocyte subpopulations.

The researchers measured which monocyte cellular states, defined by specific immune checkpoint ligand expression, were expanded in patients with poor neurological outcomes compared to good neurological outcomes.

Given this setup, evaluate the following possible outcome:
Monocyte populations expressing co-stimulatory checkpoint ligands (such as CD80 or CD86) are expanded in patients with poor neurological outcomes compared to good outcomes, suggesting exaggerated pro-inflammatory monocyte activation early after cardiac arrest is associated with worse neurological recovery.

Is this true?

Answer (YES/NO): NO